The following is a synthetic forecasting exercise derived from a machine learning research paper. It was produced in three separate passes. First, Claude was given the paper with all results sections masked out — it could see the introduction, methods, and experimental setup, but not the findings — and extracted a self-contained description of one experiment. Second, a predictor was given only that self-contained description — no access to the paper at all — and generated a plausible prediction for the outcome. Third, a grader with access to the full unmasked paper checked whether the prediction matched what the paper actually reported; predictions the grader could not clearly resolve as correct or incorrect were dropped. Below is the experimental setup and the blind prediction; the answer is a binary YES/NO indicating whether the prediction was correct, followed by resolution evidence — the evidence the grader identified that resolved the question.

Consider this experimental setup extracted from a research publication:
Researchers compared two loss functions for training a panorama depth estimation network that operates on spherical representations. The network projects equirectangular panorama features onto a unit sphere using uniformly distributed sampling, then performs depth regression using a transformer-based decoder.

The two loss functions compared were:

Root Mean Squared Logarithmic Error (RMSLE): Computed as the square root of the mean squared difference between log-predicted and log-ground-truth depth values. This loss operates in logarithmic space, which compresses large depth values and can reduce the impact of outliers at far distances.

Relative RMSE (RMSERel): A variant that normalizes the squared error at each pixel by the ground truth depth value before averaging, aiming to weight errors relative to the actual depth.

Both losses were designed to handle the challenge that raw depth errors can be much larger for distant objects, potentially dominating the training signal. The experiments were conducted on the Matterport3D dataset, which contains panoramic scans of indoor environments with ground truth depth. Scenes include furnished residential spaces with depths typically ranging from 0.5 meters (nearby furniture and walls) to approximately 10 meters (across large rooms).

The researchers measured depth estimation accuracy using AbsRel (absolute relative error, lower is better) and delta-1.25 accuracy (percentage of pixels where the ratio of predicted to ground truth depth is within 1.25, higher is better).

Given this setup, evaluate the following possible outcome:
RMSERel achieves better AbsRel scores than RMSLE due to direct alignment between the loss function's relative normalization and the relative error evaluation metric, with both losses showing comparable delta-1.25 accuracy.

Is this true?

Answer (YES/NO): NO